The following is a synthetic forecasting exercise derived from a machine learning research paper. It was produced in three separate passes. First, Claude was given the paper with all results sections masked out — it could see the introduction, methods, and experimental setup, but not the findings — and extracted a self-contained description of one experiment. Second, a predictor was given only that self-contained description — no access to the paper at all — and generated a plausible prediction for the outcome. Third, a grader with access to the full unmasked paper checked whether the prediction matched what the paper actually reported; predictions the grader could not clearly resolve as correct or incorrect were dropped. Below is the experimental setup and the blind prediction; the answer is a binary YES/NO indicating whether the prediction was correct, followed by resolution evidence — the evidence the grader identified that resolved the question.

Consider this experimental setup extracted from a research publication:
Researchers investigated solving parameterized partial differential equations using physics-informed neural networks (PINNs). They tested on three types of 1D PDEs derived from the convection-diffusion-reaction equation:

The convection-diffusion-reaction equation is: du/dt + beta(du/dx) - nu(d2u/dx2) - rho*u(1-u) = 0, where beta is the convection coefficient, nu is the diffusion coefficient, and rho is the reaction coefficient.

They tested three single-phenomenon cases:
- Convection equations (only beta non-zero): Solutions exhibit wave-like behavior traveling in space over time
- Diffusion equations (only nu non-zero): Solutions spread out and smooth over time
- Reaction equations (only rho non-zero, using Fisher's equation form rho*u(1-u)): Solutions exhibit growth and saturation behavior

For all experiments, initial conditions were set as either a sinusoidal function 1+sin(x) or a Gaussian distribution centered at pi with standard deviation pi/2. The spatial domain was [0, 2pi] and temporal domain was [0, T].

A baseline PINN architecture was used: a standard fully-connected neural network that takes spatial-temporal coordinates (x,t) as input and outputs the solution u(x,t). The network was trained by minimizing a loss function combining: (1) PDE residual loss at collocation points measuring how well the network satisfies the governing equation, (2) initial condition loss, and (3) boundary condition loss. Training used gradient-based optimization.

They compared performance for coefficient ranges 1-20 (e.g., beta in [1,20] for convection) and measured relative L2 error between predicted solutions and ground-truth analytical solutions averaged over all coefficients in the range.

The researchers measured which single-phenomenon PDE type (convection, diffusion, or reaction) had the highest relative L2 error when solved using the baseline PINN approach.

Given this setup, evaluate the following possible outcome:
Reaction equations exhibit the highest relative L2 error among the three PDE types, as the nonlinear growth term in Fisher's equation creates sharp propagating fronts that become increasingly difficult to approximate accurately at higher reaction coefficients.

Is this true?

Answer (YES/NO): NO